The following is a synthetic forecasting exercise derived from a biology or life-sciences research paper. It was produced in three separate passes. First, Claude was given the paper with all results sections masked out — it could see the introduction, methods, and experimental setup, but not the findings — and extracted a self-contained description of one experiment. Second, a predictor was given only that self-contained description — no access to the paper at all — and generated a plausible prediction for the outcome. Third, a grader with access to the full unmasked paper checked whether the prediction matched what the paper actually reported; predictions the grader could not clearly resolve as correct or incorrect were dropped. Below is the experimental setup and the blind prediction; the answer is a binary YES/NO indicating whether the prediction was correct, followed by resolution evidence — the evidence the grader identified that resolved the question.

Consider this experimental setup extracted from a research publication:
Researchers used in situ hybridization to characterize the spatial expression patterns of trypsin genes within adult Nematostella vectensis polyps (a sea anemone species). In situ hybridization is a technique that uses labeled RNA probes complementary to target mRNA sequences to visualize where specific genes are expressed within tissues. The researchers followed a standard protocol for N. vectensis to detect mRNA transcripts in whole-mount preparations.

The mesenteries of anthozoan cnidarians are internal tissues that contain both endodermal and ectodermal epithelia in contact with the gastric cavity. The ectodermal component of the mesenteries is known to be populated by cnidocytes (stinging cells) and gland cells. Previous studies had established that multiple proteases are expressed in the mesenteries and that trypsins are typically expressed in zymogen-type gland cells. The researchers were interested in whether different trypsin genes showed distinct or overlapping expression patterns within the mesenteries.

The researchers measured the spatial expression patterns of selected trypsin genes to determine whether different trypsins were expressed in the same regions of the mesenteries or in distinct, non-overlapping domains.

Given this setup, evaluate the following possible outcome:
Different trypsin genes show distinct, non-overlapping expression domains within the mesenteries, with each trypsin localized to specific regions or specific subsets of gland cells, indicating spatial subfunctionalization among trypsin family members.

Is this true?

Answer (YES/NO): NO